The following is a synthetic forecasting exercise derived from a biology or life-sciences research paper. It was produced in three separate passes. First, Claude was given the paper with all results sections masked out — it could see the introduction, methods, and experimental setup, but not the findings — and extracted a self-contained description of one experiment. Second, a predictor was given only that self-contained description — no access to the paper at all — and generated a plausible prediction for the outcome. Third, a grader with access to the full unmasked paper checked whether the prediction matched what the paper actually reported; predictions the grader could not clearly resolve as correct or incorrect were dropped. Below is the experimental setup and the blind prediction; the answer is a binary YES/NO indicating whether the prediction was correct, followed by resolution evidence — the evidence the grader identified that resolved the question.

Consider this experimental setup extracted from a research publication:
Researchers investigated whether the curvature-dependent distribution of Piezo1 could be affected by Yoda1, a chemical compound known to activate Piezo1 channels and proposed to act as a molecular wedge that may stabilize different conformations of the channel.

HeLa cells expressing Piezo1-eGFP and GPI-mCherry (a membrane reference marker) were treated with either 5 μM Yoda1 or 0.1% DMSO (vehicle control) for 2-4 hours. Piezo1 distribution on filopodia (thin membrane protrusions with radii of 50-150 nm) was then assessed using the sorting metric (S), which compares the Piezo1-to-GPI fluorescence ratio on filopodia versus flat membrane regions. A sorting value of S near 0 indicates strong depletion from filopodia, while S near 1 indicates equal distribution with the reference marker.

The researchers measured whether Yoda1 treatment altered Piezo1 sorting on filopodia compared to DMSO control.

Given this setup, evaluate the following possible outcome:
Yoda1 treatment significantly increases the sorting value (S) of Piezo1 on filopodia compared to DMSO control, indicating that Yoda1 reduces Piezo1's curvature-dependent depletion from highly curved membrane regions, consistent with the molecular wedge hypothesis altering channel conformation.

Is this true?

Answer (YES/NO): YES